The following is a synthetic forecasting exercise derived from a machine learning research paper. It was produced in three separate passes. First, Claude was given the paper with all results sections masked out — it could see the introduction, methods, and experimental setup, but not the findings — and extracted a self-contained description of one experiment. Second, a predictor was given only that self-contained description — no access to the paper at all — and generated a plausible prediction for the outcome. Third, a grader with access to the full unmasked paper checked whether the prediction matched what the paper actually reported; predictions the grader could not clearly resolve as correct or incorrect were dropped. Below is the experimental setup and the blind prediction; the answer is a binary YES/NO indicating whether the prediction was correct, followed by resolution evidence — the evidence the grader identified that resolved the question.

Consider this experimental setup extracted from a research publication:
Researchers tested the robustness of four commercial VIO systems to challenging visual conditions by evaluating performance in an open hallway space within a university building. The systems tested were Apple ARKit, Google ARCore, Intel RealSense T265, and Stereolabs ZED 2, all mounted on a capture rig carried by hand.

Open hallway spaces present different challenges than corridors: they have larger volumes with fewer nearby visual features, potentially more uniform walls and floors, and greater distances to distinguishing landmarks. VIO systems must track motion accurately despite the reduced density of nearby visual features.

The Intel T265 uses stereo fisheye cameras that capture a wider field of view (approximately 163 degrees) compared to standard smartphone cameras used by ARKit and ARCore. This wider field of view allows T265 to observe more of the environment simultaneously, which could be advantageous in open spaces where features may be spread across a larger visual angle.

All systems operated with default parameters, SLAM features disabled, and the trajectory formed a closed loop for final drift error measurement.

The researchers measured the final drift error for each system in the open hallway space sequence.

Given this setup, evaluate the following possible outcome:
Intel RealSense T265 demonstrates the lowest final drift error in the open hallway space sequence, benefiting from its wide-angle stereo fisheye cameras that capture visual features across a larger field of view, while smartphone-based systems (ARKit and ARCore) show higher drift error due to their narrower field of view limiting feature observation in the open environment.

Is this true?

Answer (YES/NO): NO